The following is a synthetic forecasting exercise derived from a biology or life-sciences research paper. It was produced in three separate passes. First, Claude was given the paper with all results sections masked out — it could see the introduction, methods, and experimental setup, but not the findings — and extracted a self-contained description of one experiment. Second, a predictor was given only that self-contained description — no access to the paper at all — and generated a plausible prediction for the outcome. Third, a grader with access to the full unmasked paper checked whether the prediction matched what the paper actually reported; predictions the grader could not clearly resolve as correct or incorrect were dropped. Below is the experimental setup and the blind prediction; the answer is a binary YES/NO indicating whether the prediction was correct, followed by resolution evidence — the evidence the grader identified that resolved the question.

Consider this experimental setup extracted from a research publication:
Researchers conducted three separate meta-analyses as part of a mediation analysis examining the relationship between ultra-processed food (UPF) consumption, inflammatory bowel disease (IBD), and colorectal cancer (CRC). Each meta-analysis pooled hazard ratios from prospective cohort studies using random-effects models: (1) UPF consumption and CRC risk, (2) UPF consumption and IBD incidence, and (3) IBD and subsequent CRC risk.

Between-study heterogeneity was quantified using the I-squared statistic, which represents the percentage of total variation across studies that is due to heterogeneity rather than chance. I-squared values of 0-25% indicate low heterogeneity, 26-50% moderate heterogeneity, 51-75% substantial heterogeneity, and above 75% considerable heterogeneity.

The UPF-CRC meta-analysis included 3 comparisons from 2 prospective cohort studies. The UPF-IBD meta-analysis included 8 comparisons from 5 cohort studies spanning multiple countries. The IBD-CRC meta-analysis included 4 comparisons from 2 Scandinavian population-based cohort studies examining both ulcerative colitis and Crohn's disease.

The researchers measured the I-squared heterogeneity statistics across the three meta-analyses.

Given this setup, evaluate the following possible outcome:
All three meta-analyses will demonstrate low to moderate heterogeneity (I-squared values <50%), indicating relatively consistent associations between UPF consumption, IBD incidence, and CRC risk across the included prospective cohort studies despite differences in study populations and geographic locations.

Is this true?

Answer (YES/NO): NO